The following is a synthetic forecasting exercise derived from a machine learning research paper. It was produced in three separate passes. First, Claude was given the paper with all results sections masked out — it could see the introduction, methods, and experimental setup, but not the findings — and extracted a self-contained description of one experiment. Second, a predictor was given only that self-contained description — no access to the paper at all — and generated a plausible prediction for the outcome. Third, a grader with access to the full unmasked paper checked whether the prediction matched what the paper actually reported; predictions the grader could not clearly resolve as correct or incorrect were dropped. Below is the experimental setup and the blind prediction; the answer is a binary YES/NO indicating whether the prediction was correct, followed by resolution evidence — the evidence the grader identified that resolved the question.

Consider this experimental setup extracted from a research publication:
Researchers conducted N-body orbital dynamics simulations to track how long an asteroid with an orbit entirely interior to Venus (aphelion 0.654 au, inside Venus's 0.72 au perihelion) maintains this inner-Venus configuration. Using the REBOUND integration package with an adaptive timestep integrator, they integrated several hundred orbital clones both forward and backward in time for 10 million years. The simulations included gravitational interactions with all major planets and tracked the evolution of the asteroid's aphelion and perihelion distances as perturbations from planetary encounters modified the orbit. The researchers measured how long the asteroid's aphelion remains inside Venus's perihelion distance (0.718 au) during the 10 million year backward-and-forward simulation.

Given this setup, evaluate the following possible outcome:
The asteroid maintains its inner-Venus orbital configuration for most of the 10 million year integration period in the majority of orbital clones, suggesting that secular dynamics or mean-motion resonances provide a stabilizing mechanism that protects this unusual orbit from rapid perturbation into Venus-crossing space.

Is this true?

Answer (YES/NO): NO